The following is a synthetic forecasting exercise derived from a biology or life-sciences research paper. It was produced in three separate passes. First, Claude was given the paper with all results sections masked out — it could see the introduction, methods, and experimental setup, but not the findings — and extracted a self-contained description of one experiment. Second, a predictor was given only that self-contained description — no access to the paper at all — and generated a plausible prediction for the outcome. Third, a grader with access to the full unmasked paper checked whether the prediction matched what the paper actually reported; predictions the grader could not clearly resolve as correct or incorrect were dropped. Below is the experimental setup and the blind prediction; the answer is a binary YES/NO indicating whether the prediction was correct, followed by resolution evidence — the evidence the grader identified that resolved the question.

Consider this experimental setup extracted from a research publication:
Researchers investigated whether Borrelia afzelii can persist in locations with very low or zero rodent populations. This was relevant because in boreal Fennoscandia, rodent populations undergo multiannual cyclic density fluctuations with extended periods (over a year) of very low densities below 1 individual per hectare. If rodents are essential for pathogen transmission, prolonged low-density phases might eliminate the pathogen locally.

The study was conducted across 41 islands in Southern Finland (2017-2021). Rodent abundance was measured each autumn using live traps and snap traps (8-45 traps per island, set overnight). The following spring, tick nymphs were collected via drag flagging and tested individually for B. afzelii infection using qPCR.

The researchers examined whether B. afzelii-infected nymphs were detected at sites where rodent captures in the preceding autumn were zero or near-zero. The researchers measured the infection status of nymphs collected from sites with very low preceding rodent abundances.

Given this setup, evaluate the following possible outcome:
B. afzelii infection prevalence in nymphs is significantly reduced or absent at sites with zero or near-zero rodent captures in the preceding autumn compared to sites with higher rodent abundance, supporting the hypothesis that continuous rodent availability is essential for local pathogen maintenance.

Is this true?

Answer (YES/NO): NO